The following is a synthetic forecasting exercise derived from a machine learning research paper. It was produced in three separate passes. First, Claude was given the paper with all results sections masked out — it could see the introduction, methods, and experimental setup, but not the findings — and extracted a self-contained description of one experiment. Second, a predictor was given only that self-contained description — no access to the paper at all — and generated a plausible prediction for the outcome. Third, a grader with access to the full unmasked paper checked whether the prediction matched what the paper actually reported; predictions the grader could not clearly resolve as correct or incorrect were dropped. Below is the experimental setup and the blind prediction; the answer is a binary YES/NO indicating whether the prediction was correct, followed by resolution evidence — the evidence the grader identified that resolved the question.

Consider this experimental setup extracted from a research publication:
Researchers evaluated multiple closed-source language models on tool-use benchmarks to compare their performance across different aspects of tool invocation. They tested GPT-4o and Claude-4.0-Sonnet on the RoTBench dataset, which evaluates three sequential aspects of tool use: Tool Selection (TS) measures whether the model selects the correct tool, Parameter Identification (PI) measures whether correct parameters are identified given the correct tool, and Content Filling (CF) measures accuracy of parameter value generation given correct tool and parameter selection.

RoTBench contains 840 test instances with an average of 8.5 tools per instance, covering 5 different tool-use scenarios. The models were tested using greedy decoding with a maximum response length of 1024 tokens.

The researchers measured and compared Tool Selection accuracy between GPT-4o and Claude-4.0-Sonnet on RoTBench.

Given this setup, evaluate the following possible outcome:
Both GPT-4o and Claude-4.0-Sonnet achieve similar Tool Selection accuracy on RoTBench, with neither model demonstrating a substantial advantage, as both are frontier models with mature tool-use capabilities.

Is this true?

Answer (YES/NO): NO